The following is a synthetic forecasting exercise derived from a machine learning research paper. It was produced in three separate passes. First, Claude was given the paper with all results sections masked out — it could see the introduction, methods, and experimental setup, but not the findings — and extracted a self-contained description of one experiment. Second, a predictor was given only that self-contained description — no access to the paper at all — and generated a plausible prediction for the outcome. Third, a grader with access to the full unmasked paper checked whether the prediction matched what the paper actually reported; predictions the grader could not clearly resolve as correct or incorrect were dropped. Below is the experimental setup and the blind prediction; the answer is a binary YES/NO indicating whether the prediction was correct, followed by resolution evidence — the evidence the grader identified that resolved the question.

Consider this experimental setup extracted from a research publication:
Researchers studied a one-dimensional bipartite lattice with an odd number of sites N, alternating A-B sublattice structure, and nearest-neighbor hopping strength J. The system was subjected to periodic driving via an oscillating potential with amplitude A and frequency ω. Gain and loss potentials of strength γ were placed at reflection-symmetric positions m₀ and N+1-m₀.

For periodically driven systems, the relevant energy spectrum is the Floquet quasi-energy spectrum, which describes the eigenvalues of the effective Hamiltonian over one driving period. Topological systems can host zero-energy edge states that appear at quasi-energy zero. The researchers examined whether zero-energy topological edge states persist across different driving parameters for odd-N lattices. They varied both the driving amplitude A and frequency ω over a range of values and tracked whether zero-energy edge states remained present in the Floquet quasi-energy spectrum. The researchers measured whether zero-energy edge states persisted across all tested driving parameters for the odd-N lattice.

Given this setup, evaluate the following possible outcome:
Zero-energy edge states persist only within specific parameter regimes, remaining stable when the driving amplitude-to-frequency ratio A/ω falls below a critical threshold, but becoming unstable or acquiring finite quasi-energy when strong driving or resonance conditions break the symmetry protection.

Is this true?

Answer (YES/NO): NO